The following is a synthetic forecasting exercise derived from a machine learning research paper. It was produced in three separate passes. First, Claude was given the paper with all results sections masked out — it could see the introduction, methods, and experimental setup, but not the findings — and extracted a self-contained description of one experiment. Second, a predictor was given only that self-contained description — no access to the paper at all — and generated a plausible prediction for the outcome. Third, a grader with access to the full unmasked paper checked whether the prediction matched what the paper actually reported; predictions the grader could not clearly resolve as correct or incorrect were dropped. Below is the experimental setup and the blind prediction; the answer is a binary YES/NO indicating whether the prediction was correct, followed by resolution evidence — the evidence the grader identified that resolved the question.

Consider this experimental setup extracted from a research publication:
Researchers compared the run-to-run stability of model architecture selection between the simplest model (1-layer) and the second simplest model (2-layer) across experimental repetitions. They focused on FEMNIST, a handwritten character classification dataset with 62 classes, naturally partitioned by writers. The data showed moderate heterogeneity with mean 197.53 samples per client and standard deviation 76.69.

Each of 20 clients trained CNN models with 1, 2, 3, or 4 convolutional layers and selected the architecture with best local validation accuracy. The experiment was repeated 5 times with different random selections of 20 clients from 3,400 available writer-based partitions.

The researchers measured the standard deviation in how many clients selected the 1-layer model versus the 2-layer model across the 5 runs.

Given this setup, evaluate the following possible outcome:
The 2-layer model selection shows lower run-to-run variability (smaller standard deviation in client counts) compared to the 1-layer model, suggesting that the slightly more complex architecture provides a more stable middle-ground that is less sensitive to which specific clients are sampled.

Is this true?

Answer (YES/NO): YES